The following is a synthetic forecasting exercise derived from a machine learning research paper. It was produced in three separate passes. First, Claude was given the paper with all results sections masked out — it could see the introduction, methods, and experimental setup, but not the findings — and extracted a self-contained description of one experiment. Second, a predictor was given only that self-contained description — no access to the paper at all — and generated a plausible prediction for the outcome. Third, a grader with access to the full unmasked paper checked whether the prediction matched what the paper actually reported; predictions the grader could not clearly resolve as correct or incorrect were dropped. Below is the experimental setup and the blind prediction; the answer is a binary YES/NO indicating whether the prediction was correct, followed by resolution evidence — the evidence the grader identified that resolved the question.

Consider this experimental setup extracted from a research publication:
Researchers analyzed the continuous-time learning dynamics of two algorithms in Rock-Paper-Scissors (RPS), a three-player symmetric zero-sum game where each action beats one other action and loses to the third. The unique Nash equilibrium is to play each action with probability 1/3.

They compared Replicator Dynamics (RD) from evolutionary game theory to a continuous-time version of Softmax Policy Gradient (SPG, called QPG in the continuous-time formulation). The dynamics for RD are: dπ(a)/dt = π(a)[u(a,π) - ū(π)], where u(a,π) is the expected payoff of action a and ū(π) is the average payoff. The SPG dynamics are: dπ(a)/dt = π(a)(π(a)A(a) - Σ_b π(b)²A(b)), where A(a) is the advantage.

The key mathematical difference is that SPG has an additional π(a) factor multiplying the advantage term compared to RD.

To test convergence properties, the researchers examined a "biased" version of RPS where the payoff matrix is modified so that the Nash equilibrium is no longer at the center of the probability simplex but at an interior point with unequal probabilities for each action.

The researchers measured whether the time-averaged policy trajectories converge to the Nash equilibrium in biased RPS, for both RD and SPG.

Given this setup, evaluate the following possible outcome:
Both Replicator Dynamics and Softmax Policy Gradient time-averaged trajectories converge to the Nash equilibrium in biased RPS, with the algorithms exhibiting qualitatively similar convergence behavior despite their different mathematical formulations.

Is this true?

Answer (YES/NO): NO